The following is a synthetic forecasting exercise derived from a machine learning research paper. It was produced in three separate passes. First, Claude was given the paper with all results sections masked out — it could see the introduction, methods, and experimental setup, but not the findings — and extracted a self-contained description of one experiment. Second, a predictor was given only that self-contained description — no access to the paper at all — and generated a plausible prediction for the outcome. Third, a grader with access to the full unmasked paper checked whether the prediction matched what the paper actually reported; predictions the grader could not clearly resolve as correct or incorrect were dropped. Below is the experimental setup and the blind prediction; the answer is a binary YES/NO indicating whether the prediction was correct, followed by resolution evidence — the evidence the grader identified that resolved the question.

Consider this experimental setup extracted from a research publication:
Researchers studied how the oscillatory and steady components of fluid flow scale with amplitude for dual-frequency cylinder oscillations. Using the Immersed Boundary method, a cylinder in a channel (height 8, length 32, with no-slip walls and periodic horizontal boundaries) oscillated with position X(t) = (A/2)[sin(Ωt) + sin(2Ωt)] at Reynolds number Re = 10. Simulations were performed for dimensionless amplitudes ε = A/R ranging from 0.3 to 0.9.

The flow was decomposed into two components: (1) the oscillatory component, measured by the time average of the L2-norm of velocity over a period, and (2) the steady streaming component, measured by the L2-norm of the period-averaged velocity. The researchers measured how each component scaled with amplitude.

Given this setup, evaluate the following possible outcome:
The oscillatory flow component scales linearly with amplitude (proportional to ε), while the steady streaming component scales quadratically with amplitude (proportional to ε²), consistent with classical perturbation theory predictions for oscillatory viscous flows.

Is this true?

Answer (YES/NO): YES